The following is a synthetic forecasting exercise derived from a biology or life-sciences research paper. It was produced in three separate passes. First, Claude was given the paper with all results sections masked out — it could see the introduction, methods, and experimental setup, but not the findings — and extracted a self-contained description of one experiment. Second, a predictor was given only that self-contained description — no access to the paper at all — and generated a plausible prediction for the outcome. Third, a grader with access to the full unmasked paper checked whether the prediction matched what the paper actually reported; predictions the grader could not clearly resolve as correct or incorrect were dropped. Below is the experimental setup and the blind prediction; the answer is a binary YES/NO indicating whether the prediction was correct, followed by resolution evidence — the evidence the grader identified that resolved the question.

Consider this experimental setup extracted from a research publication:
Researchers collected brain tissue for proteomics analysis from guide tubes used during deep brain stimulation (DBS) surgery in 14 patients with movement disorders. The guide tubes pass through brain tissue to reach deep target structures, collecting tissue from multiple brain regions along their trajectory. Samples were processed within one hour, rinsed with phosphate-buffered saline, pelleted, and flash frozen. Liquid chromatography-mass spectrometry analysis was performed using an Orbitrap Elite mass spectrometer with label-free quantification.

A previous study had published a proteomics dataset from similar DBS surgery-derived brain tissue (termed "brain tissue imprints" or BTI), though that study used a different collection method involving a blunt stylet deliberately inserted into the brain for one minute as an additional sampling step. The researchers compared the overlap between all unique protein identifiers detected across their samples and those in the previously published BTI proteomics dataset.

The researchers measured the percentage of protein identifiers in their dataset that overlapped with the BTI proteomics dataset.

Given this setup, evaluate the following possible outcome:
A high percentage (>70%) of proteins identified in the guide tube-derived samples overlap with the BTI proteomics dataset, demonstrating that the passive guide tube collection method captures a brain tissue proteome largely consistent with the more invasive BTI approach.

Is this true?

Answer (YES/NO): NO